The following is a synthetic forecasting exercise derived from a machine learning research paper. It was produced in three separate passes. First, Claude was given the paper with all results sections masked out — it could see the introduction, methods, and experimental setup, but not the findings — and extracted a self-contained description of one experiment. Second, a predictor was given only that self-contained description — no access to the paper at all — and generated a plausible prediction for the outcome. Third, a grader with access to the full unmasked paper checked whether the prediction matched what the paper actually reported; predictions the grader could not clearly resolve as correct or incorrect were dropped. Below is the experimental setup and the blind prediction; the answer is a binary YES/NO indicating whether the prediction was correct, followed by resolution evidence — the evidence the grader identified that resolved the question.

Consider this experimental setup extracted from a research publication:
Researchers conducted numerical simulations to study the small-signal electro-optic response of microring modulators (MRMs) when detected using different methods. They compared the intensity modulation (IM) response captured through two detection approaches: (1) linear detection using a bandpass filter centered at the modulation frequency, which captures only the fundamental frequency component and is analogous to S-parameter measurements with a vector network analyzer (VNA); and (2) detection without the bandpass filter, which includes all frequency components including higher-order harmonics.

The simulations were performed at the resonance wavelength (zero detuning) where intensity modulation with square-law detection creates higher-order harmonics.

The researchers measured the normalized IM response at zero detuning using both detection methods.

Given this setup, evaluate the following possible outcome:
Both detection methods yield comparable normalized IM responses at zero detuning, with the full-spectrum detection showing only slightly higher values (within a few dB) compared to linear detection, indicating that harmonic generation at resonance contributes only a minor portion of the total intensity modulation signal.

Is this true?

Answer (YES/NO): NO